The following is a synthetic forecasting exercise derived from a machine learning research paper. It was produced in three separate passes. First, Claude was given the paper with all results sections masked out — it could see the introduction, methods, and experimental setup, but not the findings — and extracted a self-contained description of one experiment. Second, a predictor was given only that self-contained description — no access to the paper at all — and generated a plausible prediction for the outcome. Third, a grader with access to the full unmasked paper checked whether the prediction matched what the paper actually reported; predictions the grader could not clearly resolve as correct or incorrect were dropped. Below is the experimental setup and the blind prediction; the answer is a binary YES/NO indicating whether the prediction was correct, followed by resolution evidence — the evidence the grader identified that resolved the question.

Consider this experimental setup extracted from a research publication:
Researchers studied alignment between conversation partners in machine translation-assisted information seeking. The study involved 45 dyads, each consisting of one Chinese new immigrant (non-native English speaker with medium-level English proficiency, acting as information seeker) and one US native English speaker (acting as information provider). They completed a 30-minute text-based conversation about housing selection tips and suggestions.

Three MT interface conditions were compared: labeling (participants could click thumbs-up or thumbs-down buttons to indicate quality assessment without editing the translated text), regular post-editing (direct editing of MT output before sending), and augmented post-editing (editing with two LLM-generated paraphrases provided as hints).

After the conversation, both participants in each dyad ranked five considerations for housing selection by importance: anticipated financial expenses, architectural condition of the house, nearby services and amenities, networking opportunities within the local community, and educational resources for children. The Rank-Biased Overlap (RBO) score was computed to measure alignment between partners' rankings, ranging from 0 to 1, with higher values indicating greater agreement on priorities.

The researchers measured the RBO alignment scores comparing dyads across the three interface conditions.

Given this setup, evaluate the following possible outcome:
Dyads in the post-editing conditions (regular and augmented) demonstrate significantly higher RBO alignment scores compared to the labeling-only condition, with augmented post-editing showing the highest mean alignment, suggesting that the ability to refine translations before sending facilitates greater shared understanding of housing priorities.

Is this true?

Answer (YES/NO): NO